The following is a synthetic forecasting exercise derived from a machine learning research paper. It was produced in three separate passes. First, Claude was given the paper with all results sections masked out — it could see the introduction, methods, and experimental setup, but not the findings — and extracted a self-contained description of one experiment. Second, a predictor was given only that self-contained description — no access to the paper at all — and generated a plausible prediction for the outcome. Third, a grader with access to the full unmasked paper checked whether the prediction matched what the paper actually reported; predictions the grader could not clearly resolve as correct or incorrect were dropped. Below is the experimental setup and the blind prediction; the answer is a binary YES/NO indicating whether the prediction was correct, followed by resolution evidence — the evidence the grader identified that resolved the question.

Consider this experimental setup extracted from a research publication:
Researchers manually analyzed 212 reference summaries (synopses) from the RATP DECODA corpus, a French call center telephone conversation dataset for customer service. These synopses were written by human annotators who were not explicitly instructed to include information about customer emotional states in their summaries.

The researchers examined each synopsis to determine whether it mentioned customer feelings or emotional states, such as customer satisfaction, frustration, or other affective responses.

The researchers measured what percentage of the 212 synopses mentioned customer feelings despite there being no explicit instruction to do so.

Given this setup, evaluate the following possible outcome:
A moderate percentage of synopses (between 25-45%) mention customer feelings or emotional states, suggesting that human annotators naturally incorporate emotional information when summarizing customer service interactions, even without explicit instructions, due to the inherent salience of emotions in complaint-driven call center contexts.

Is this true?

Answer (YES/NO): NO